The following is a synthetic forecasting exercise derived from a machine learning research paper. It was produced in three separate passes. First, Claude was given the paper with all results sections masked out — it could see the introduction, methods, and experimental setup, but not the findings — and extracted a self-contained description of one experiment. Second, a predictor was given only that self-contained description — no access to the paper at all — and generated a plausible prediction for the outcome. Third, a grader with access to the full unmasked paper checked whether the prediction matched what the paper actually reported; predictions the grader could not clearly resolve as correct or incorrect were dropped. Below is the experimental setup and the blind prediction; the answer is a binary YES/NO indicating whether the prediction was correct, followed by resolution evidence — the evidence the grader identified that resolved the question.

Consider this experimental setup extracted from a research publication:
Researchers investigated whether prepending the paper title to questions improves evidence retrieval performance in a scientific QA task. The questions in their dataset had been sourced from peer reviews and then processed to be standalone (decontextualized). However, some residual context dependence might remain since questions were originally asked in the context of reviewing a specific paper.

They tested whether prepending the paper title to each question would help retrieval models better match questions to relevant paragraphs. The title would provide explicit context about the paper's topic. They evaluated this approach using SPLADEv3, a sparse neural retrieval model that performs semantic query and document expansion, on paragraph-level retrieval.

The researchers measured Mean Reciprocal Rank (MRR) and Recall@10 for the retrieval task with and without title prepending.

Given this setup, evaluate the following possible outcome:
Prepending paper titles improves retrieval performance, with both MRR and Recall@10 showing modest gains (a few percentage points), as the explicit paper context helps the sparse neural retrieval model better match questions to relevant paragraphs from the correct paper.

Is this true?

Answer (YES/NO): YES